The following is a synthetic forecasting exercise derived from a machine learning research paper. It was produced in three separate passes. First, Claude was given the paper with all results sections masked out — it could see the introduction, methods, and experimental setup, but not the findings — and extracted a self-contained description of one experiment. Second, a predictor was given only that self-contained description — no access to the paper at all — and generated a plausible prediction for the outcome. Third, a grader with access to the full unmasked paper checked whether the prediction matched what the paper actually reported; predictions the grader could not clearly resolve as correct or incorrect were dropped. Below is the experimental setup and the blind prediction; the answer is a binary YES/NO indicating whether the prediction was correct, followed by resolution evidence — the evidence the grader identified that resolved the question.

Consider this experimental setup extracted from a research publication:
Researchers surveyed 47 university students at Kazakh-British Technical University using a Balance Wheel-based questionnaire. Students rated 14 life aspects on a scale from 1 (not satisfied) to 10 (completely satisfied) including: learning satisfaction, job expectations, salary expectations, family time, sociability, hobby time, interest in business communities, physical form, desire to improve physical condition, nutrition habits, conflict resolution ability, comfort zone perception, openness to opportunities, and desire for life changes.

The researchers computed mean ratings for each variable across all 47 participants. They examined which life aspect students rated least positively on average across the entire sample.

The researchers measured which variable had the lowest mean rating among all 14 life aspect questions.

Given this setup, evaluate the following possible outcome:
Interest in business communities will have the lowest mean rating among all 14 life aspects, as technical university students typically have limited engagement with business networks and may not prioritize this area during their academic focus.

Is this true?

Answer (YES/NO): NO